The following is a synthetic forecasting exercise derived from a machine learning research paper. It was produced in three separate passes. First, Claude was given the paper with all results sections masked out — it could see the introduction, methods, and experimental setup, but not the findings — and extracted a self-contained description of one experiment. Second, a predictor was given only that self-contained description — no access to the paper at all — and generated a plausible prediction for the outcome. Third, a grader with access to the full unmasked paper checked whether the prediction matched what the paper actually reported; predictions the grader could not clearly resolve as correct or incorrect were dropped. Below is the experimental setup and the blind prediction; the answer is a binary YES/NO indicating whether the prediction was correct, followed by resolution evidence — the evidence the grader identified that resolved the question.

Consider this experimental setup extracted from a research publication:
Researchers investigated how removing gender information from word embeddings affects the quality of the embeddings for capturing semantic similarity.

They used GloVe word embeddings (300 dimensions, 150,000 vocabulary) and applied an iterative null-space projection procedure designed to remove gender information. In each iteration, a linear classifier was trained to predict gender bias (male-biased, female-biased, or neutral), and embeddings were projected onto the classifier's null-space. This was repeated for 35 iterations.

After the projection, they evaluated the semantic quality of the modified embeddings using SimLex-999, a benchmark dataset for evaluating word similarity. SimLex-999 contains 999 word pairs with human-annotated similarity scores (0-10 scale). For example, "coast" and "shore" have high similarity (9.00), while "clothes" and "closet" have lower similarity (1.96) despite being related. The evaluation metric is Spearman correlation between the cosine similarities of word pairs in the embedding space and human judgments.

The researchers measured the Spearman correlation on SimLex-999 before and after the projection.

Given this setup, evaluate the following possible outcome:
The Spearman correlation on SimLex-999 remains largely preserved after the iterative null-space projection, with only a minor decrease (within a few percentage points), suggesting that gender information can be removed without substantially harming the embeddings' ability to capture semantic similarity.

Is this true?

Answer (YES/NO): NO